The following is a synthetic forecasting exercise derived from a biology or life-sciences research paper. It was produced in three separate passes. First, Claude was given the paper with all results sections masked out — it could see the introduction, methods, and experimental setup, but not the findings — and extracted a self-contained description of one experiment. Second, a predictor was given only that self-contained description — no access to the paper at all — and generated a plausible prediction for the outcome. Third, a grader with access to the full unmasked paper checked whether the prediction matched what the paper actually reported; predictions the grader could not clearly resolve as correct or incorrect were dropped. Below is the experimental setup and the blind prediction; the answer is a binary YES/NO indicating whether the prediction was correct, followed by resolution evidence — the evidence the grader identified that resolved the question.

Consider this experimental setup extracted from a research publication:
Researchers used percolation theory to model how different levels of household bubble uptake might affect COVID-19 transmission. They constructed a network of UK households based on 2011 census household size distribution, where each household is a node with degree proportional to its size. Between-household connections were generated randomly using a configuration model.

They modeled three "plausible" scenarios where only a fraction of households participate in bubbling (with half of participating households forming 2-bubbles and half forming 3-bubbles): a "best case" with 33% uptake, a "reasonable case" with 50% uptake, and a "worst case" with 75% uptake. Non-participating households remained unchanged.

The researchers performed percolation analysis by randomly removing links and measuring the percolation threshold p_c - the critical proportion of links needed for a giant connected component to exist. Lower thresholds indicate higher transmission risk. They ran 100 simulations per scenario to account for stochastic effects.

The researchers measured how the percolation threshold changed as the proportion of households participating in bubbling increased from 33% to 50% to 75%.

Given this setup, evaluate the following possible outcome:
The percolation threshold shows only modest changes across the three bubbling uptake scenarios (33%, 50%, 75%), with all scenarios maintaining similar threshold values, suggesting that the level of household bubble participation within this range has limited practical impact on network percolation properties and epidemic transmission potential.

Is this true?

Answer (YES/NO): NO